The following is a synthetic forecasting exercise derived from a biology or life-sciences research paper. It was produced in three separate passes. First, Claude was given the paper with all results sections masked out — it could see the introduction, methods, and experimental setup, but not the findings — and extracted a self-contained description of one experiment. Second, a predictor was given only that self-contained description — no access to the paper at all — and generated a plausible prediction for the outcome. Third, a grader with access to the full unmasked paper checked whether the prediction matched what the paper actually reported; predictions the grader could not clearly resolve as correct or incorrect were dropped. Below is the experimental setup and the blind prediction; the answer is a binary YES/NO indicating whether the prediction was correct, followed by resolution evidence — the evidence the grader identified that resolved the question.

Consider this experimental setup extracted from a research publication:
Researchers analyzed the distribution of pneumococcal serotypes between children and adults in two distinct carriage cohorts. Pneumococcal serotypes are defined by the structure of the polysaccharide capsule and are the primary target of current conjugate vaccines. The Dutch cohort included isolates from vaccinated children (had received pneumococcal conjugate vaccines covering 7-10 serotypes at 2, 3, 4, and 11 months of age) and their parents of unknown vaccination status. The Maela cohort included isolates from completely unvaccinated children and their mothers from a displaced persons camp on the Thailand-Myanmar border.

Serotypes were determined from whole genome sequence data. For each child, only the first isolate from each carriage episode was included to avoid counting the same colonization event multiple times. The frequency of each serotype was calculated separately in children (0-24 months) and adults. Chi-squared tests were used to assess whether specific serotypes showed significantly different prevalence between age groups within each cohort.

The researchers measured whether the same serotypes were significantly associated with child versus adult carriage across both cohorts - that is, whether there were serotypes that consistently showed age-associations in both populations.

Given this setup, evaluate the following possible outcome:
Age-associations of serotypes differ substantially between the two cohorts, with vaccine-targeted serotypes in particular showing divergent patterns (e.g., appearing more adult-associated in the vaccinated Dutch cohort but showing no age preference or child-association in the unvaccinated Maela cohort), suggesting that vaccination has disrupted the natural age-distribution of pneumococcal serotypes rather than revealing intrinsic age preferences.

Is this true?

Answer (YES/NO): NO